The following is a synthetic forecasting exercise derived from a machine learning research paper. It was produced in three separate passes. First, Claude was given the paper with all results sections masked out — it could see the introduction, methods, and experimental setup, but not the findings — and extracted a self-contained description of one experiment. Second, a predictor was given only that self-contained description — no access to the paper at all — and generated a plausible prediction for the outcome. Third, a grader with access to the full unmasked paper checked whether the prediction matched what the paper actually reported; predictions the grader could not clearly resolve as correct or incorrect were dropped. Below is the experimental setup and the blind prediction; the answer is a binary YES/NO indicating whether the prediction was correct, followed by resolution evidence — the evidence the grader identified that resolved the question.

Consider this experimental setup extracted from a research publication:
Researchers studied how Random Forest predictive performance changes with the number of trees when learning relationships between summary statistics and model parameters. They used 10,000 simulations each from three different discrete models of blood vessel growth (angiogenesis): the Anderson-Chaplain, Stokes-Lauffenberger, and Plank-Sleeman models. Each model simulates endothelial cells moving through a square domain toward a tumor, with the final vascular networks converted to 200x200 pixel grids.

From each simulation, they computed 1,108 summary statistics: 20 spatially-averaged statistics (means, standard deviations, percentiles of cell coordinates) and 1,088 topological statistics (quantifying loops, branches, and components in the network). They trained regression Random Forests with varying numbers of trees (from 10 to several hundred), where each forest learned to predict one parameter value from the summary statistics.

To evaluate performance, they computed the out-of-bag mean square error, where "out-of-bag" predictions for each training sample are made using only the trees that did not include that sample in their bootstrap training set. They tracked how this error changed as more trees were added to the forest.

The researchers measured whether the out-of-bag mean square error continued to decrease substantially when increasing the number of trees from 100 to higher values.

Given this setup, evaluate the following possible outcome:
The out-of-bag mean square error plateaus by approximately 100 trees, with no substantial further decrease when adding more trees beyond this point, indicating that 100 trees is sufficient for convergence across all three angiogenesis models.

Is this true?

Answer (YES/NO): YES